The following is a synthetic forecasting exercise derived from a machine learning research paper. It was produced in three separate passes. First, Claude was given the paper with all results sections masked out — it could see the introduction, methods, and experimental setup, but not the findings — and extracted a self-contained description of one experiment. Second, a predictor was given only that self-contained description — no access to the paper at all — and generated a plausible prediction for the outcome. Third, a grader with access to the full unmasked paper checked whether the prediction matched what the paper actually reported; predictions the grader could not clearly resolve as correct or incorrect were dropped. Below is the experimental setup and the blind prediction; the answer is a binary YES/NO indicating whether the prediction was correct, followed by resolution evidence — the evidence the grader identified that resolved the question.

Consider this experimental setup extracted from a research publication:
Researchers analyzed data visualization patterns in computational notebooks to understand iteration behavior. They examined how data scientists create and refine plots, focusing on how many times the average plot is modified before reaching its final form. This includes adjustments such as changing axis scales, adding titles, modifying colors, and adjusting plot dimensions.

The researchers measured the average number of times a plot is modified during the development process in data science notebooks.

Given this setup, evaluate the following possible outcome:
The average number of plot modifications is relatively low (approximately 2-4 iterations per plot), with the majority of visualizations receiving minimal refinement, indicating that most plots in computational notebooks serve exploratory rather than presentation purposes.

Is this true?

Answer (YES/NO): NO